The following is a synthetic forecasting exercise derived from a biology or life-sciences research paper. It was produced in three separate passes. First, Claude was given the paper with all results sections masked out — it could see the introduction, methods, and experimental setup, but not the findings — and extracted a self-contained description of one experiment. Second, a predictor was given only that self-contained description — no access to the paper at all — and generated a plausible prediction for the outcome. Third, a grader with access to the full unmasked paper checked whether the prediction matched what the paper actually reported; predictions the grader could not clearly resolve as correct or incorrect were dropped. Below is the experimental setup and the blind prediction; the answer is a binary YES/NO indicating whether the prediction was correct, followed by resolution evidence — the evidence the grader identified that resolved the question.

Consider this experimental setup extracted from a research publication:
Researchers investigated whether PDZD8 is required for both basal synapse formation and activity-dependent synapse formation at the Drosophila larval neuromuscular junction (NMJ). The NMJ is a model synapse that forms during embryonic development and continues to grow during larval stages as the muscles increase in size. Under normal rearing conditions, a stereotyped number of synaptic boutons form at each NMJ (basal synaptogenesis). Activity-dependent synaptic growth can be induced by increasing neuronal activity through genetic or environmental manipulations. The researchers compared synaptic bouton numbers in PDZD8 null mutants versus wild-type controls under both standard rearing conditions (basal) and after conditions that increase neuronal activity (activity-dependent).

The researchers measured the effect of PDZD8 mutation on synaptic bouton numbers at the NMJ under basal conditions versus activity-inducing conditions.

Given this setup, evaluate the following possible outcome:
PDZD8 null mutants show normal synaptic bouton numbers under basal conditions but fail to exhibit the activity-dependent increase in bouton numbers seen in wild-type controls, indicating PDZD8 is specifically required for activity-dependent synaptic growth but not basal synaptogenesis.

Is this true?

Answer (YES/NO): YES